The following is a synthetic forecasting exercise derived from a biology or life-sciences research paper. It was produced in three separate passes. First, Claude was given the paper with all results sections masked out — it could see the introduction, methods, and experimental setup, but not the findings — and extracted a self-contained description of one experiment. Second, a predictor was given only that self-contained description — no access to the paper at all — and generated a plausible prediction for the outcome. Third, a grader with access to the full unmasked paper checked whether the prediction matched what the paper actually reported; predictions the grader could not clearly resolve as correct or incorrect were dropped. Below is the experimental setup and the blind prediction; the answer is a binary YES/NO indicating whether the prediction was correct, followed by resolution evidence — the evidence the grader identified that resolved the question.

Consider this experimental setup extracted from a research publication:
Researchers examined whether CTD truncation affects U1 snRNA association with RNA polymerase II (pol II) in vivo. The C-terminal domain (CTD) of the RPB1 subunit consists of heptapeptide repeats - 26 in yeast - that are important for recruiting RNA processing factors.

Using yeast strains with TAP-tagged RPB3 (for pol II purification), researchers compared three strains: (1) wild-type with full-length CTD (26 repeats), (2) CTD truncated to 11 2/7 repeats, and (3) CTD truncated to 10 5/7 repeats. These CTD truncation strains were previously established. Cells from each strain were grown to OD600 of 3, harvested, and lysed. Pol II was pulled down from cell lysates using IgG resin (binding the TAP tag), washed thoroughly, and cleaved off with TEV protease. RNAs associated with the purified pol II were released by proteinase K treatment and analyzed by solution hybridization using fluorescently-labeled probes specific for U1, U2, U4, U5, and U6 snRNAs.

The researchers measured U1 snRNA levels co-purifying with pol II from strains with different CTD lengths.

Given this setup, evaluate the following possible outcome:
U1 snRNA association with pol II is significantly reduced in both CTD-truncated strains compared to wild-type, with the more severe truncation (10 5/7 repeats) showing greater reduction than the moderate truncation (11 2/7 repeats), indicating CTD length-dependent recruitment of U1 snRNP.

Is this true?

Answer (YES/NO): NO